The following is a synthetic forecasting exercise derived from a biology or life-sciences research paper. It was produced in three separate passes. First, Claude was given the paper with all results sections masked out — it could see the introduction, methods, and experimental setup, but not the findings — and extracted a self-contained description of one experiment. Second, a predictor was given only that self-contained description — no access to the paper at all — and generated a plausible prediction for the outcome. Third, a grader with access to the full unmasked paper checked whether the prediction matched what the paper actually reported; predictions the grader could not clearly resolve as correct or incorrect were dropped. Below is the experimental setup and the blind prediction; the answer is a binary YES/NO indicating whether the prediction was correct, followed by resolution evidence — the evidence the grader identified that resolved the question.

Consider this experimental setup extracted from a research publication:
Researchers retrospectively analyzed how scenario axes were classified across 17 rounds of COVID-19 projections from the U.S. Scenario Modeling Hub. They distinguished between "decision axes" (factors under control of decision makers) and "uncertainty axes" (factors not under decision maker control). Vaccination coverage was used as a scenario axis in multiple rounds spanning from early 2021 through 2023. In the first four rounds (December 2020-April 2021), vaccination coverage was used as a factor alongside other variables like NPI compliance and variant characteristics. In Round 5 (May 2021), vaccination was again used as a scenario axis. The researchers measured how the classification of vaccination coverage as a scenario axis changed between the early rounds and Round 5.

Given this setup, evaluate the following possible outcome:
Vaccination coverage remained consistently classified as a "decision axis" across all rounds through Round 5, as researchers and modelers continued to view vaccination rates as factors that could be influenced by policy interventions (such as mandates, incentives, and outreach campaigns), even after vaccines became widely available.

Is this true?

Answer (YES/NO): NO